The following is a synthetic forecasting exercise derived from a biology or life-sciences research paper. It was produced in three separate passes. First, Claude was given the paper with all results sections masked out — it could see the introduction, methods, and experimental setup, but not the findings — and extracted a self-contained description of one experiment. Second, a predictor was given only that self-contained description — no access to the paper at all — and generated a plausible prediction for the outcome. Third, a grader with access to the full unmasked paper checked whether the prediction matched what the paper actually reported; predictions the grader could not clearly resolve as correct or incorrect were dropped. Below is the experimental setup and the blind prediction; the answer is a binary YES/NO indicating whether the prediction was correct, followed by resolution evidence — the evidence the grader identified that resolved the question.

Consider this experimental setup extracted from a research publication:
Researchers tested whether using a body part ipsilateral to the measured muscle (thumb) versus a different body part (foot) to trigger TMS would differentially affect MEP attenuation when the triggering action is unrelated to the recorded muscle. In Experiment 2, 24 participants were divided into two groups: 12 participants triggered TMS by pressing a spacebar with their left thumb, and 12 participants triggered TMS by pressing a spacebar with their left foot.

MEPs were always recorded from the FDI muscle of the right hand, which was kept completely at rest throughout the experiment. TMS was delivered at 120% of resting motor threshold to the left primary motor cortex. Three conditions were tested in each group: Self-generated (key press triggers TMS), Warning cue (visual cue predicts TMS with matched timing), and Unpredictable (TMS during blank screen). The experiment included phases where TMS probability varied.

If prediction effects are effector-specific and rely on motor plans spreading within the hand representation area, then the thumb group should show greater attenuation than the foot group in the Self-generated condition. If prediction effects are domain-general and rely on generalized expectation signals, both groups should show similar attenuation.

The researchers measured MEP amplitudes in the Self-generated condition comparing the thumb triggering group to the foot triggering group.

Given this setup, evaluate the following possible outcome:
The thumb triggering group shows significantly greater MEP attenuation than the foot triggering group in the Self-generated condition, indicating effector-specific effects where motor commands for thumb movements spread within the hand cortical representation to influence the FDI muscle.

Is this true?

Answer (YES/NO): NO